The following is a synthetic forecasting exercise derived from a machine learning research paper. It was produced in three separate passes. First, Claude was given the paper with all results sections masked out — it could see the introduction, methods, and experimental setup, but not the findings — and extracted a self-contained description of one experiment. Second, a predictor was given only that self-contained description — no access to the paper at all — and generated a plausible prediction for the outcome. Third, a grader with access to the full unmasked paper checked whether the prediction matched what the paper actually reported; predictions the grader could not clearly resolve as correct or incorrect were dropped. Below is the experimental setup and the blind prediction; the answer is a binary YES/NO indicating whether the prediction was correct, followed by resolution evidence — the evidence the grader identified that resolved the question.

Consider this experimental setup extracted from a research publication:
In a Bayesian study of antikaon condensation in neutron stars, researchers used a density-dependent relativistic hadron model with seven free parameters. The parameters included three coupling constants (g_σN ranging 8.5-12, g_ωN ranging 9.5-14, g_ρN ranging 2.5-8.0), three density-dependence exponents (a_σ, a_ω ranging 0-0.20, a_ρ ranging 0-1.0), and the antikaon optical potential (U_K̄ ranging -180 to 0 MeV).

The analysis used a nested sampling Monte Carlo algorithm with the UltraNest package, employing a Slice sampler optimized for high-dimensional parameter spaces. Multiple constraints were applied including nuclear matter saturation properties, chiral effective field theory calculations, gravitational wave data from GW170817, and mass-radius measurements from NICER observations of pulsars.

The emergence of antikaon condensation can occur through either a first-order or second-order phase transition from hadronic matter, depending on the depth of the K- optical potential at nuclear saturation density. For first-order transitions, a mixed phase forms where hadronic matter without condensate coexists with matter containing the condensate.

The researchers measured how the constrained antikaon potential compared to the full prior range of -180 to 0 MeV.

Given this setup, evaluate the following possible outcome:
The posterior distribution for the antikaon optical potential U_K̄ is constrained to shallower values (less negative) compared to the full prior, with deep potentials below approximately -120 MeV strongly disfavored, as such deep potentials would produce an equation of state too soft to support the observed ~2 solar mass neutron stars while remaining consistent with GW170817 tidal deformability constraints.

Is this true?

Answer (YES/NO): NO